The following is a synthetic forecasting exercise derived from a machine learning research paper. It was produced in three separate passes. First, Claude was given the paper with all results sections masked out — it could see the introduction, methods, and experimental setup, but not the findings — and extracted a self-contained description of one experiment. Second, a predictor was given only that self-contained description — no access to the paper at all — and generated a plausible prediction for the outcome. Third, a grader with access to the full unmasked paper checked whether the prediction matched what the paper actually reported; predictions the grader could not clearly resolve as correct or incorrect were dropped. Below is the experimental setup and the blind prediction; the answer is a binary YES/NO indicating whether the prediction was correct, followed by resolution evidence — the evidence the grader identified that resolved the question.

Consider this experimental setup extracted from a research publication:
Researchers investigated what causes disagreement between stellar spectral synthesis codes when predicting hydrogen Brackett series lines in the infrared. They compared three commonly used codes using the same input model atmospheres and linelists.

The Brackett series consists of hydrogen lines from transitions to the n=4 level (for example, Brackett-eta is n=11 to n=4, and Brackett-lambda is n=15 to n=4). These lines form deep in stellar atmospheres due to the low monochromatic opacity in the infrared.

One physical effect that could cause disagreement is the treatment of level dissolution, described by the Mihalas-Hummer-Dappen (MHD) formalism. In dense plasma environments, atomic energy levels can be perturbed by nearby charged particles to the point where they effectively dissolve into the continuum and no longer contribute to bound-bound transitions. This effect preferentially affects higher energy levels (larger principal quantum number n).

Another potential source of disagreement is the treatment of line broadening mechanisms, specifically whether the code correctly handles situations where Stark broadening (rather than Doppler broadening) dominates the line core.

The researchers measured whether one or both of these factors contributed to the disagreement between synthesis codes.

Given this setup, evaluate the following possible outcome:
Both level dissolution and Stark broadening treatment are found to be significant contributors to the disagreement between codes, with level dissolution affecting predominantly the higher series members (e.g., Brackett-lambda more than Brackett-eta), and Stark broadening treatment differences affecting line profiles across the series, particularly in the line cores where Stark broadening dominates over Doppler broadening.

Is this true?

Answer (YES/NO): YES